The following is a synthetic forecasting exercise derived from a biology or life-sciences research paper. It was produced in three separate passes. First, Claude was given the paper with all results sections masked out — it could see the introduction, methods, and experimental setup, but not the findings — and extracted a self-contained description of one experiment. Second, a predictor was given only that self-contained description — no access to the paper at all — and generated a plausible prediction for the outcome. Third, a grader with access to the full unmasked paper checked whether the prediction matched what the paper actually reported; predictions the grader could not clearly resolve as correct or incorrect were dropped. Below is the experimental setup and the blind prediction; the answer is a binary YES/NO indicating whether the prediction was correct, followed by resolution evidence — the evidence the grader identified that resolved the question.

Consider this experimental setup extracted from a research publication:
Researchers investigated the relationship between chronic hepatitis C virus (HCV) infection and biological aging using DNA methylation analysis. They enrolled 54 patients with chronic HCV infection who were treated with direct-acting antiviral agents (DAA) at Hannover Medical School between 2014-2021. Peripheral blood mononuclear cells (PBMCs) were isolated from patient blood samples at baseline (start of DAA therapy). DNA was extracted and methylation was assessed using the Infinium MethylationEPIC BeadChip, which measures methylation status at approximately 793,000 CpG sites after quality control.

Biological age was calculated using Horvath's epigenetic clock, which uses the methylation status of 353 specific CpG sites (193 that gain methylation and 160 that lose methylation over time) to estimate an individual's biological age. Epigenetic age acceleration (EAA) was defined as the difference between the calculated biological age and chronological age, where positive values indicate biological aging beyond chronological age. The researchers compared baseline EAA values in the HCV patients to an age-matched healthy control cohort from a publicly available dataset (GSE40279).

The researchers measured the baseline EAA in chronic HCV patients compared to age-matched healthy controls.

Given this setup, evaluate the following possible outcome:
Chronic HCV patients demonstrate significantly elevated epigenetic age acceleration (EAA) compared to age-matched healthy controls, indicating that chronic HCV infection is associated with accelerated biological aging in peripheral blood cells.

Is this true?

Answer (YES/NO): YES